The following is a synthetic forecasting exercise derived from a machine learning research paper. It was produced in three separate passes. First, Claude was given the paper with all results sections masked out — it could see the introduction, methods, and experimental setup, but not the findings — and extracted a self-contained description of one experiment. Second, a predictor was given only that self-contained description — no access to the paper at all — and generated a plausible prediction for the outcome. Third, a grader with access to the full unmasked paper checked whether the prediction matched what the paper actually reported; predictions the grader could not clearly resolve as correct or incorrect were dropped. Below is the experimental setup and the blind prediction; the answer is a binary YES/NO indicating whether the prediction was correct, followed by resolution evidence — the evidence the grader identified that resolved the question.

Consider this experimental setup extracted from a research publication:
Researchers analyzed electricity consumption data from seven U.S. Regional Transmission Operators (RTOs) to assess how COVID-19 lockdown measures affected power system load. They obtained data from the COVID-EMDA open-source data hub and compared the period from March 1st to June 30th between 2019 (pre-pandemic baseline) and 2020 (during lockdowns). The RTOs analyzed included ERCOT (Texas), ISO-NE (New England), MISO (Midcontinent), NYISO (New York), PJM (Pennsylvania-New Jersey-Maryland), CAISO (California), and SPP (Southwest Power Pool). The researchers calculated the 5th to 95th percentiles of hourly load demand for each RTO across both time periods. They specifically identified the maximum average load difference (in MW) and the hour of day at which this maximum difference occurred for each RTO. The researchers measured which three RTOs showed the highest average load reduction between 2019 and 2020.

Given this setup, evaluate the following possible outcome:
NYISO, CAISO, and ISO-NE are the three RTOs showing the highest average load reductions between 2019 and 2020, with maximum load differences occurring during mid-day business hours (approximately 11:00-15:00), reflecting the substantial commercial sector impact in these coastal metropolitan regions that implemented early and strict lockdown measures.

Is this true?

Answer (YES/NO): NO